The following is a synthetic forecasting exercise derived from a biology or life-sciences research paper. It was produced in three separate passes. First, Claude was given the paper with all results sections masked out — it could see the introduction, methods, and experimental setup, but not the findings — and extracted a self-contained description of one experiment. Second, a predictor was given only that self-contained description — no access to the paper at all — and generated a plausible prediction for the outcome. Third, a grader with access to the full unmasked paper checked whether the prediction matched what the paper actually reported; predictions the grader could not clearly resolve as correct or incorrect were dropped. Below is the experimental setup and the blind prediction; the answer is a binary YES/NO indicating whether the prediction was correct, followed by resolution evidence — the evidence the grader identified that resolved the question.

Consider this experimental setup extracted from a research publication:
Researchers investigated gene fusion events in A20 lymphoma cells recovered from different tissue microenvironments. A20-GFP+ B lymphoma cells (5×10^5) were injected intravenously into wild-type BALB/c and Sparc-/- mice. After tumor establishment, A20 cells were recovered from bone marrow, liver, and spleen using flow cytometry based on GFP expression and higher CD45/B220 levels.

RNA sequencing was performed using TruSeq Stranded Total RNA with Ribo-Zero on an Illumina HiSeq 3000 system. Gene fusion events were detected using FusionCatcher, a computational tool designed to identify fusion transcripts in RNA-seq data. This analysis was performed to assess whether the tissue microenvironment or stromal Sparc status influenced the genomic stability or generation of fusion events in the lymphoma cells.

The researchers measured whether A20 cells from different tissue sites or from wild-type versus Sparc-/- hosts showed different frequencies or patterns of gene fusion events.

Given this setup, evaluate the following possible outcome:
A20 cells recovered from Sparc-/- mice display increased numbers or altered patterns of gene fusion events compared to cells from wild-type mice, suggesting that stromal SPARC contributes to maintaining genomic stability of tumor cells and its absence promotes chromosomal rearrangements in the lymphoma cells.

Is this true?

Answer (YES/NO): NO